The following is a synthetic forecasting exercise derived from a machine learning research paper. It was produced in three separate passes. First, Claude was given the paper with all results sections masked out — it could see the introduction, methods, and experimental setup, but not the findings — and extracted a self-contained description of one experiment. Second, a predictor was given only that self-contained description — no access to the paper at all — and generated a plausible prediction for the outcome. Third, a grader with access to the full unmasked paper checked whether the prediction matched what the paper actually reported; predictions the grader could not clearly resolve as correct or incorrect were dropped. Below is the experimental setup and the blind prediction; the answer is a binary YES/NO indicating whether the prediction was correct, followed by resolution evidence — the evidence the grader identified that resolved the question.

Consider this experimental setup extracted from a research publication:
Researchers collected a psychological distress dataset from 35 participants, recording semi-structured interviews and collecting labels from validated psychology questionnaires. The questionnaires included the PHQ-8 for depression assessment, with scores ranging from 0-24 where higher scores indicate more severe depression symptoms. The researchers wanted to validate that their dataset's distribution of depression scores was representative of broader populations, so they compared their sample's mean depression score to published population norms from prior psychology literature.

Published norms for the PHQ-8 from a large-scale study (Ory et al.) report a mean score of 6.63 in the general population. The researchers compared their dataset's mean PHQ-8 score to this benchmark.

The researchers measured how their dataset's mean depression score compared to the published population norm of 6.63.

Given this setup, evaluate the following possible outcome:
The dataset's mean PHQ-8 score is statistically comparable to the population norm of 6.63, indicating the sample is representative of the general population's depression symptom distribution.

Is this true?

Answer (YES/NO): YES